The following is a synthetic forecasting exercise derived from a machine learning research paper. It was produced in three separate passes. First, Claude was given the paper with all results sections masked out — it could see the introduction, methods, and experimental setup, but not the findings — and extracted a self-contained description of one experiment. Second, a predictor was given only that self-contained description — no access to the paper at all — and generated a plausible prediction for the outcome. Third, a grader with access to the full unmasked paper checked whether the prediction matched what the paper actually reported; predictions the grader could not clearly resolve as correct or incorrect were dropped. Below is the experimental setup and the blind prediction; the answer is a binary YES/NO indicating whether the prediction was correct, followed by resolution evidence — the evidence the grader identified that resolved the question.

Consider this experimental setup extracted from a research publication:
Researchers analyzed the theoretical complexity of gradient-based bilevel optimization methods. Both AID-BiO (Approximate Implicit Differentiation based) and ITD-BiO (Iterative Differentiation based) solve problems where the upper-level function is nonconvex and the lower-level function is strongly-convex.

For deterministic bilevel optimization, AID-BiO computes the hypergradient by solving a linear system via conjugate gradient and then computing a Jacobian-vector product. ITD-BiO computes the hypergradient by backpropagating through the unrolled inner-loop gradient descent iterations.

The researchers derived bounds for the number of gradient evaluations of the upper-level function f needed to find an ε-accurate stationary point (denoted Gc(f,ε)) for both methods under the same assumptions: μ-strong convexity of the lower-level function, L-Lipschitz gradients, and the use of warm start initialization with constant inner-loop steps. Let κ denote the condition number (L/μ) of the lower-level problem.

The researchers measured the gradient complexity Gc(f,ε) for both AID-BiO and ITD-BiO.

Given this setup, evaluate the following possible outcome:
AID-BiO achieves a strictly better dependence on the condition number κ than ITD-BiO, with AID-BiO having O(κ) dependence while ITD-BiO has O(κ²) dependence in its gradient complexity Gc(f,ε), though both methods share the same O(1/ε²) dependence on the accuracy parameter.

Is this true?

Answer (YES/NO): NO